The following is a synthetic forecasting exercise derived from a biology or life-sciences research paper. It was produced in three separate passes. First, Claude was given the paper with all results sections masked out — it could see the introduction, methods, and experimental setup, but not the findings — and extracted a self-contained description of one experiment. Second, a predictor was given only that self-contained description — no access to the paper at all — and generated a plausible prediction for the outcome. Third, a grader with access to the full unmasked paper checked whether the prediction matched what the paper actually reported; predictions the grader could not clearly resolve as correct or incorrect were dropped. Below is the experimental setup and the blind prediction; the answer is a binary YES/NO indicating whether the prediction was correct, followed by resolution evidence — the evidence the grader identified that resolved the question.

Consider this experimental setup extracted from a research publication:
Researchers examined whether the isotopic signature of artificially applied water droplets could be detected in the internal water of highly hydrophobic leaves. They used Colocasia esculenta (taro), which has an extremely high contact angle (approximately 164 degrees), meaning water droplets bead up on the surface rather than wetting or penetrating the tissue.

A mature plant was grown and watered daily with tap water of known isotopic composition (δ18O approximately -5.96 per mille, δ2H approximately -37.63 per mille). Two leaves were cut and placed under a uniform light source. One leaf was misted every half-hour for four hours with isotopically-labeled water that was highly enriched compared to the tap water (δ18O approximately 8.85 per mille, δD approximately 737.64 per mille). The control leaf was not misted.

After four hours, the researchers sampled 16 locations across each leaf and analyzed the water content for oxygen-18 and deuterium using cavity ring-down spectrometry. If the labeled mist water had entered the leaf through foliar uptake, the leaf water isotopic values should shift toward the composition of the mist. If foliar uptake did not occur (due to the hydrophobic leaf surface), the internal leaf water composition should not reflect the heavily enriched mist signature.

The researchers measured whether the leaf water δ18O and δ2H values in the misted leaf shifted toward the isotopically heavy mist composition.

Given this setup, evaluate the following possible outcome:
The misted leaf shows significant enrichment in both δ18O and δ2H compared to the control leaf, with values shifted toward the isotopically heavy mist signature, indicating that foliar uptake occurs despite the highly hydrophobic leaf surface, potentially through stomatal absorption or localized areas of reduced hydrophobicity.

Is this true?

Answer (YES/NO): NO